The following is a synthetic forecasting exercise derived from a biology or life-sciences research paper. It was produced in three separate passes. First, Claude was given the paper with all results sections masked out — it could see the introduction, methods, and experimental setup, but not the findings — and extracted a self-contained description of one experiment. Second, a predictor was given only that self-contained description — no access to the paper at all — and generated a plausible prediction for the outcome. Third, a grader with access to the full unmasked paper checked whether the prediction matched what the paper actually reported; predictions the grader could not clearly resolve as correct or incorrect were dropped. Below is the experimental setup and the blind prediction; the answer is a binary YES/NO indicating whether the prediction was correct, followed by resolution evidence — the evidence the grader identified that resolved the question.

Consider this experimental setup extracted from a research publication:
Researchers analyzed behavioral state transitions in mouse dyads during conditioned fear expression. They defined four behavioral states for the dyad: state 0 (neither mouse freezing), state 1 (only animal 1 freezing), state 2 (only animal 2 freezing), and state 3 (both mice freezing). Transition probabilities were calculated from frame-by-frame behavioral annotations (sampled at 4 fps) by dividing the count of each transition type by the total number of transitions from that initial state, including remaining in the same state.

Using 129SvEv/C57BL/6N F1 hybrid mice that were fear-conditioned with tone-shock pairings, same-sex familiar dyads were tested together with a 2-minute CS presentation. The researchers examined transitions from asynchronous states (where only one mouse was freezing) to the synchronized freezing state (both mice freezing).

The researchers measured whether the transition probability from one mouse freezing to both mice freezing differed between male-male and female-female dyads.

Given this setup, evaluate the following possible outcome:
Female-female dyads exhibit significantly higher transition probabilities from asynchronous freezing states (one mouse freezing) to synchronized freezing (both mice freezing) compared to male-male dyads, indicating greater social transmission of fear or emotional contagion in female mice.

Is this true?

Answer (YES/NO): NO